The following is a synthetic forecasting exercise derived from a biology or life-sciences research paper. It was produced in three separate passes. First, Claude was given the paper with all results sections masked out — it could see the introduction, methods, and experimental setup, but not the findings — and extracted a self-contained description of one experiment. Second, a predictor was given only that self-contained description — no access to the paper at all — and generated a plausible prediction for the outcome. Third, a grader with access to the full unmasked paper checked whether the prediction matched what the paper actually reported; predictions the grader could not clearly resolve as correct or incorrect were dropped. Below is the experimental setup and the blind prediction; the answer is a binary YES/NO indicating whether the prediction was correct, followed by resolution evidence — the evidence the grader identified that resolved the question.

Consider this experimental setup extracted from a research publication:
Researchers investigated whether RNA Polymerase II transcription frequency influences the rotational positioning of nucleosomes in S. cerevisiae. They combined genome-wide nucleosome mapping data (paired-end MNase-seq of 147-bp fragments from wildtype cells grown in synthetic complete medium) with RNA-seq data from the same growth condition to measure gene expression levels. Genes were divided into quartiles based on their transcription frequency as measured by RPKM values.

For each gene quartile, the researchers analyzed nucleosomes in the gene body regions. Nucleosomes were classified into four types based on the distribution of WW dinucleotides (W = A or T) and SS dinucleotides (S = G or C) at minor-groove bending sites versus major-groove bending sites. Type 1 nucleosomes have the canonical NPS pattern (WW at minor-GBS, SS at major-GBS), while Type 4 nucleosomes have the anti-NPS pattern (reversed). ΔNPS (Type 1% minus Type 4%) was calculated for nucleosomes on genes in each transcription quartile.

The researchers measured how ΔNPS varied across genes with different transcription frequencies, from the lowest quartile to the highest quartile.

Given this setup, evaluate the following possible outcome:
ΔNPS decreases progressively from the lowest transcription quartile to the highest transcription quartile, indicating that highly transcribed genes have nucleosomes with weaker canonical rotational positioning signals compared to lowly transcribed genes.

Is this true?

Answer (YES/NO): NO